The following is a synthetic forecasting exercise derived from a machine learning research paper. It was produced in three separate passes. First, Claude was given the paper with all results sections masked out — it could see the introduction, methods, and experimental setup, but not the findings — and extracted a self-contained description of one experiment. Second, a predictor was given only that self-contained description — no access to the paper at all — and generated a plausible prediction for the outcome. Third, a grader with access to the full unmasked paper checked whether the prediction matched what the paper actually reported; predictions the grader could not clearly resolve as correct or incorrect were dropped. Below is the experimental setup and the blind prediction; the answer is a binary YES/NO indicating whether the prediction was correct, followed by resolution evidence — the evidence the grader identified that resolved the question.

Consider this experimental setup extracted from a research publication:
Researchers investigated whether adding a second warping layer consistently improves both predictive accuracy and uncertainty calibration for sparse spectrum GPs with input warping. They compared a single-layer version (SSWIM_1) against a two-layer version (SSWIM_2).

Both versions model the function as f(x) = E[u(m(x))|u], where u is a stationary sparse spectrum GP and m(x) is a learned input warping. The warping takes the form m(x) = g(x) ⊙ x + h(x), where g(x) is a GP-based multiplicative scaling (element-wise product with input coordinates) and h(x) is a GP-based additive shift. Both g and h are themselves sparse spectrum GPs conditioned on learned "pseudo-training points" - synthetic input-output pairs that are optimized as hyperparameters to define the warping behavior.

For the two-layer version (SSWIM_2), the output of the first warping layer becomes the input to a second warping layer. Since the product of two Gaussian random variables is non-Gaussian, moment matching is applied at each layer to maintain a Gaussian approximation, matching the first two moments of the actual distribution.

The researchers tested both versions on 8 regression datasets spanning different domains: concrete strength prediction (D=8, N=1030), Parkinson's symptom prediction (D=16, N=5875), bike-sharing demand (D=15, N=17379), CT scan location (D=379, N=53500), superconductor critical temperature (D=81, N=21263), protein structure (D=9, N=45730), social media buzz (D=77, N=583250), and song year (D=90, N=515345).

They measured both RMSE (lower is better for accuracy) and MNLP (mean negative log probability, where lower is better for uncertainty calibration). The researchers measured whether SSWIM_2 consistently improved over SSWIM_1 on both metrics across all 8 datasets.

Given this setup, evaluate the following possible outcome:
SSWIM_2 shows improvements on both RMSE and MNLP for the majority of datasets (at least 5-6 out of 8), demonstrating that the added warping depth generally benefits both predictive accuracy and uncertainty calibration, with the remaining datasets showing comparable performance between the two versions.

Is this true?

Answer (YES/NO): NO